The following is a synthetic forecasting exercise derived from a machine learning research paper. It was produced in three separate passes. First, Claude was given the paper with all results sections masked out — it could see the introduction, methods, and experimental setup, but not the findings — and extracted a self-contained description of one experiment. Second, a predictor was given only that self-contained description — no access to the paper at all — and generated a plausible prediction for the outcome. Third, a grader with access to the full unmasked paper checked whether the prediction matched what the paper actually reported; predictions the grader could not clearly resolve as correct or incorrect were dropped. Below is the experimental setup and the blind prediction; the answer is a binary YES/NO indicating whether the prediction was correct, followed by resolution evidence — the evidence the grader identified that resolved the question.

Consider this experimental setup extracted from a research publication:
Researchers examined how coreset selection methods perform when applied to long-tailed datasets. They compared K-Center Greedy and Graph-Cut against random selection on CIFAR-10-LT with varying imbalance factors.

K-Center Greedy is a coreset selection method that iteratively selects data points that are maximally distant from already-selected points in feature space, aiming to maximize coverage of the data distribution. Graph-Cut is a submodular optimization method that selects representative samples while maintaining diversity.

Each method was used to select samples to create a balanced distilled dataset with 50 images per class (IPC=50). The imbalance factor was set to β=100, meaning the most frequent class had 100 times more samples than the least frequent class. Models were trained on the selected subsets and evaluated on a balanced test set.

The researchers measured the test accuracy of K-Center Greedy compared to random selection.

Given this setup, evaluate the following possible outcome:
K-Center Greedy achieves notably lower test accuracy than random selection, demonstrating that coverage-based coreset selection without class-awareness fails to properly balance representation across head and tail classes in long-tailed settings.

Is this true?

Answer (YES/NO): YES